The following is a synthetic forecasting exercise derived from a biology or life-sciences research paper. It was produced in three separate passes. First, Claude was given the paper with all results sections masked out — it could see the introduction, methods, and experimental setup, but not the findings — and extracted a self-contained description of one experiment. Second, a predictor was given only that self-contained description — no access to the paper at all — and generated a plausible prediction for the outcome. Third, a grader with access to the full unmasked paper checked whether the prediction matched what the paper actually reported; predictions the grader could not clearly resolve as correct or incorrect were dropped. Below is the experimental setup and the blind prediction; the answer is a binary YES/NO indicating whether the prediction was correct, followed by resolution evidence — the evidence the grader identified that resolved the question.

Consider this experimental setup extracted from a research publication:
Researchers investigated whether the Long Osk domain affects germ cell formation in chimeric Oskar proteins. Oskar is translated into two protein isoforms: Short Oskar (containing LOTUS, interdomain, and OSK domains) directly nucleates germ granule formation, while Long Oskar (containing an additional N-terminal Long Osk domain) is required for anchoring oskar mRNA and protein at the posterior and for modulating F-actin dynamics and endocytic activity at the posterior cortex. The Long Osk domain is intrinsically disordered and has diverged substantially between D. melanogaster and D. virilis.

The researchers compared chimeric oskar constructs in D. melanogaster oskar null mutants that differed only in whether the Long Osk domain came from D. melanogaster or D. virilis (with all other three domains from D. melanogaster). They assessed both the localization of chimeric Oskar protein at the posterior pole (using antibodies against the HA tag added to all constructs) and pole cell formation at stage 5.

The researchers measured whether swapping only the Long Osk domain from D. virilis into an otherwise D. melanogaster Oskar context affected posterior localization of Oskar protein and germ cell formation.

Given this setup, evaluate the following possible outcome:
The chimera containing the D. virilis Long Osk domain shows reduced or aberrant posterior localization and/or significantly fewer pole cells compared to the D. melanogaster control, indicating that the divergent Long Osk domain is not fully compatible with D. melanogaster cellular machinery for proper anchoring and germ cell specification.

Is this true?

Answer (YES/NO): NO